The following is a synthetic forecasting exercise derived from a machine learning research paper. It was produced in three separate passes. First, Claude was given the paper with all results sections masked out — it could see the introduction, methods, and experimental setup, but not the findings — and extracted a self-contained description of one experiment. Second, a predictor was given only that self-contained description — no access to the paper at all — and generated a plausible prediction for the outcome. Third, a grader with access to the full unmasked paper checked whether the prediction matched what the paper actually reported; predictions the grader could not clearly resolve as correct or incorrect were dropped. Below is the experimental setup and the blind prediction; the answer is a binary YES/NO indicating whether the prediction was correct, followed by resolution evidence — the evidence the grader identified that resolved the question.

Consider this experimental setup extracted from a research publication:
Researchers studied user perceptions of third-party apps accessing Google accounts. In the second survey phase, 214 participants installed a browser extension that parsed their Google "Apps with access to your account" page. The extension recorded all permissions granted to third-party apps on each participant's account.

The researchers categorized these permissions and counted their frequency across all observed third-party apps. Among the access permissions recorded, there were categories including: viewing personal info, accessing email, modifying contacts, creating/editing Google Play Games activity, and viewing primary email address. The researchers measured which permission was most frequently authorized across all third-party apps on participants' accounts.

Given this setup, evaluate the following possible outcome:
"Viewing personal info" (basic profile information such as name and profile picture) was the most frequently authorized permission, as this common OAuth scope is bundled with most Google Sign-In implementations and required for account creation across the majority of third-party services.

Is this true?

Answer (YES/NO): NO